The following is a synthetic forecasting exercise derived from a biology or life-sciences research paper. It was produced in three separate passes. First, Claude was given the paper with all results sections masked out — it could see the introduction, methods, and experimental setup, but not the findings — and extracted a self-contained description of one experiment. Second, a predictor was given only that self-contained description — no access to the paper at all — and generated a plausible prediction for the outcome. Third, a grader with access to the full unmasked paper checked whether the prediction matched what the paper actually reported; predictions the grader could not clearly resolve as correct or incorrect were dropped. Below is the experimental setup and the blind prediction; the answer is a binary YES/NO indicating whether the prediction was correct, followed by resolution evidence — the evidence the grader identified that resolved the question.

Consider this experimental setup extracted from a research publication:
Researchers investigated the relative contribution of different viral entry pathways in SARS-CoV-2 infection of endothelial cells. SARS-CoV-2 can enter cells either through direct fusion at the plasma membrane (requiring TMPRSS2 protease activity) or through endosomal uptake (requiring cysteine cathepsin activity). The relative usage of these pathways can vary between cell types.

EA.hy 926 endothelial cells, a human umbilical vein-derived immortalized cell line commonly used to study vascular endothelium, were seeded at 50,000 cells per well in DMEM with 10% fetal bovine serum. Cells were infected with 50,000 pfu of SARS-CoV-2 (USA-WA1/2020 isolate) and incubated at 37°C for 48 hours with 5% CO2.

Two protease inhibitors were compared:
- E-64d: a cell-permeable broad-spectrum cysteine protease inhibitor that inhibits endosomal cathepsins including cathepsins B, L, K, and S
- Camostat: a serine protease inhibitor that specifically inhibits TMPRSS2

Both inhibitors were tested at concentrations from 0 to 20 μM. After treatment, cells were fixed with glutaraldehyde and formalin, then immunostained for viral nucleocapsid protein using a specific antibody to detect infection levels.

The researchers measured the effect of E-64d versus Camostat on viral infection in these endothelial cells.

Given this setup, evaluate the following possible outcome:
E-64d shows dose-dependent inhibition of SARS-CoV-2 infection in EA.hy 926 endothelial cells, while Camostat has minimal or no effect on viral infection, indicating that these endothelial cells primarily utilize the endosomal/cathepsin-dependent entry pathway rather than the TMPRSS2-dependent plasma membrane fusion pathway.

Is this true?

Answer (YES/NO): NO